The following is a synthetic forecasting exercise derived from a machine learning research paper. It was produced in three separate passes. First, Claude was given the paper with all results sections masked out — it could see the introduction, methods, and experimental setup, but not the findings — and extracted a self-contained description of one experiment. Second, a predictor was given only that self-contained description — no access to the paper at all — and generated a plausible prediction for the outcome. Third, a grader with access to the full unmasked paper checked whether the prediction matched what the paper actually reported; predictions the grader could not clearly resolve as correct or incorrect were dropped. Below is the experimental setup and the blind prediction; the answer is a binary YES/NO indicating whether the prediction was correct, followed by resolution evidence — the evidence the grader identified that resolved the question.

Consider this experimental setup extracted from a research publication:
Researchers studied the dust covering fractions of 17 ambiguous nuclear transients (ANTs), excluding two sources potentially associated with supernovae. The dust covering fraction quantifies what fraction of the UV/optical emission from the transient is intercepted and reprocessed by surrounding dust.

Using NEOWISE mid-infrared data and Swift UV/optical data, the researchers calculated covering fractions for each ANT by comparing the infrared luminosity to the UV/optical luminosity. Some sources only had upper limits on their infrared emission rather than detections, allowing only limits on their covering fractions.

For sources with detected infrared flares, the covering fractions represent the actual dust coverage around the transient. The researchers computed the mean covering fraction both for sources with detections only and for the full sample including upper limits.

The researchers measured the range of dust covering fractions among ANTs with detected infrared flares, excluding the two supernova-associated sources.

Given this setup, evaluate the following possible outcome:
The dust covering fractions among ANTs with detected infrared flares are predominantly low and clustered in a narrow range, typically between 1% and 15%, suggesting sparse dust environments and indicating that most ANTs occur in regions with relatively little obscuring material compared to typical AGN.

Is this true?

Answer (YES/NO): NO